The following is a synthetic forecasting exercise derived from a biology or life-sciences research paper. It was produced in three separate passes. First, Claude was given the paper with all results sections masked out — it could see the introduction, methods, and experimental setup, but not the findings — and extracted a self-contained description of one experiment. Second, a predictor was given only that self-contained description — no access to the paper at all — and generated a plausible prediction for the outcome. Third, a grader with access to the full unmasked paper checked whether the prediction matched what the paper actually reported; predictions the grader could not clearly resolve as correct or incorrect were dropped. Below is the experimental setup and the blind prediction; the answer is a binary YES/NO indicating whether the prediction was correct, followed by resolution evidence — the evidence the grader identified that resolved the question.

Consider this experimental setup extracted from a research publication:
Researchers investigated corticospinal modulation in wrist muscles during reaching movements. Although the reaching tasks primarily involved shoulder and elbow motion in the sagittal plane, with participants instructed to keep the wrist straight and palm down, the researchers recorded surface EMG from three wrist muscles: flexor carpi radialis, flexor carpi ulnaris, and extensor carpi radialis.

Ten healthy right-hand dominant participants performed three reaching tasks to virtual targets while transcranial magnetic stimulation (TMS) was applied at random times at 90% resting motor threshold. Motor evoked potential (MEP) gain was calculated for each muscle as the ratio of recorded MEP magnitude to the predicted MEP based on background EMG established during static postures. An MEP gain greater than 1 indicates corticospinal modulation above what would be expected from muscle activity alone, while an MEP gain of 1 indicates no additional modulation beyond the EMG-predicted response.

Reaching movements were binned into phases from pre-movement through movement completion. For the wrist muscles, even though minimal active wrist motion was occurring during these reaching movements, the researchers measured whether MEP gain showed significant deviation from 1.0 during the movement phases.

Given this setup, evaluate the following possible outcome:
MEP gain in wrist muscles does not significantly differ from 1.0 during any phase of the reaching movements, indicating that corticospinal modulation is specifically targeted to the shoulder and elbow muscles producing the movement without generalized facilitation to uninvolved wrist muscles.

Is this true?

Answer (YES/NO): NO